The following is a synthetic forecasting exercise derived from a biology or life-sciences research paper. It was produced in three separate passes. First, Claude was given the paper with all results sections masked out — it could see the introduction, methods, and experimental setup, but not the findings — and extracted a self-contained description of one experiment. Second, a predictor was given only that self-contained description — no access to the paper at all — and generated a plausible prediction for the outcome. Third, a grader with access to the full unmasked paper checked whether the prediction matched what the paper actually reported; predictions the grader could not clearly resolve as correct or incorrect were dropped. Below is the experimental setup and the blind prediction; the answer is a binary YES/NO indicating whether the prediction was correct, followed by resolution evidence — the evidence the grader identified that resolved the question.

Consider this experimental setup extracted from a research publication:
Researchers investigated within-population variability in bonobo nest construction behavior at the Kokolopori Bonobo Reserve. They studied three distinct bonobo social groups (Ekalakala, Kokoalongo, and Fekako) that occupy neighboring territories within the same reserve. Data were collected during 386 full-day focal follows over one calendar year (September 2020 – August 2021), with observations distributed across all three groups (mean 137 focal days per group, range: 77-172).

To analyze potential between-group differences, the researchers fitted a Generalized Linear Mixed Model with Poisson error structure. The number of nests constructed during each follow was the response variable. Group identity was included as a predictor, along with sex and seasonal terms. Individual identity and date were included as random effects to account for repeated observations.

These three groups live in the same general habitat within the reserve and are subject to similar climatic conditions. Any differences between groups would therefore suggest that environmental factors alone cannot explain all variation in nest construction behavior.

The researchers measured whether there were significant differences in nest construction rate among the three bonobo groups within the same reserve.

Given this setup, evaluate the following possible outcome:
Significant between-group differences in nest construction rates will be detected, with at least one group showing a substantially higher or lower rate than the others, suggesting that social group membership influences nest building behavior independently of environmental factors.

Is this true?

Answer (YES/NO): NO